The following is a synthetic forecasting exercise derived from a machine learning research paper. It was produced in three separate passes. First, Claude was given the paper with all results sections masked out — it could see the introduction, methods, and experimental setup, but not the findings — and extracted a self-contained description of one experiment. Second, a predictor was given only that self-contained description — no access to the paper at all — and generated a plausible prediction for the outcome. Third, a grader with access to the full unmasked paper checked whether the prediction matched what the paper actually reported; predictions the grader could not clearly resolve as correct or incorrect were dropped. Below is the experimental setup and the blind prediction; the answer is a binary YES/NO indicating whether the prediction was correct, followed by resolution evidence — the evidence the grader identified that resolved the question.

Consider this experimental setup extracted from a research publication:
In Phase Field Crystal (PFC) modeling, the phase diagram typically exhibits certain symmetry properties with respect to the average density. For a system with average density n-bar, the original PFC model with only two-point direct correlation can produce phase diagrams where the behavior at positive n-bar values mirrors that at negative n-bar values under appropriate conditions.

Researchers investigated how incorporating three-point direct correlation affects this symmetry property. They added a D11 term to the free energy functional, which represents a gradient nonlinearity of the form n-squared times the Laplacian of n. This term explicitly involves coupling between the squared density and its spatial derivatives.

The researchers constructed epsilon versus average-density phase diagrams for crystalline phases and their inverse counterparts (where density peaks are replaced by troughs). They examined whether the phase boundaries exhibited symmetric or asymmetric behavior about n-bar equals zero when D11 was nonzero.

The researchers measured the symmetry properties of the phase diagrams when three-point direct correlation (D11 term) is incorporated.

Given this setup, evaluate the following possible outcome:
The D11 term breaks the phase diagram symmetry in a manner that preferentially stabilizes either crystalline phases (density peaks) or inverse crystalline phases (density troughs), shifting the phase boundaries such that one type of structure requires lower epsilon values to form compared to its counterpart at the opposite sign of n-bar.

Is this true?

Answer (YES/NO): YES